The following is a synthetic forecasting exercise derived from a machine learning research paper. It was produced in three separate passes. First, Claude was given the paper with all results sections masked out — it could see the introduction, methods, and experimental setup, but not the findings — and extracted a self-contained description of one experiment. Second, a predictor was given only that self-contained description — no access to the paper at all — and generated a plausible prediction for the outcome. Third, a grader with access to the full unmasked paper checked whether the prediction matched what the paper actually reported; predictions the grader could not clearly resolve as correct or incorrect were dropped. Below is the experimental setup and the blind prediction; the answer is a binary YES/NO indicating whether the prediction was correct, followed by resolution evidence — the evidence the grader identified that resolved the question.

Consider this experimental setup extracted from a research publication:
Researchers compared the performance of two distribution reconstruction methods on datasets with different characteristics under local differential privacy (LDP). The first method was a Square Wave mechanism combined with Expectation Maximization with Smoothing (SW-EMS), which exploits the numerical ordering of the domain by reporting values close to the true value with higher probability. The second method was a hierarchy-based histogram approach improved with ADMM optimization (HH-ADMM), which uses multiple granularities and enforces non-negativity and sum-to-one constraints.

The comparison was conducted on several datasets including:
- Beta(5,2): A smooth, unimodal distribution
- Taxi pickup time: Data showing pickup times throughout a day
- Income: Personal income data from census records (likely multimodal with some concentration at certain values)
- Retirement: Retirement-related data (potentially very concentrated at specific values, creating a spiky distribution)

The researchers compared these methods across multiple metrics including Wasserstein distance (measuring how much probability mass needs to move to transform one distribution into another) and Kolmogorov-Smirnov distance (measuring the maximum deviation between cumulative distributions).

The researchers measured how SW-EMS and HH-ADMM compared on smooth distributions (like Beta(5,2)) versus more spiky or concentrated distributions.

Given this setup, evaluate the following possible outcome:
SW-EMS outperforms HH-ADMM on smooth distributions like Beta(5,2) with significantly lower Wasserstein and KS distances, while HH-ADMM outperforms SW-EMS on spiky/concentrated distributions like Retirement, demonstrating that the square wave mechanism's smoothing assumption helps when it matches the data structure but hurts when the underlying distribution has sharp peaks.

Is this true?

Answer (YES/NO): NO